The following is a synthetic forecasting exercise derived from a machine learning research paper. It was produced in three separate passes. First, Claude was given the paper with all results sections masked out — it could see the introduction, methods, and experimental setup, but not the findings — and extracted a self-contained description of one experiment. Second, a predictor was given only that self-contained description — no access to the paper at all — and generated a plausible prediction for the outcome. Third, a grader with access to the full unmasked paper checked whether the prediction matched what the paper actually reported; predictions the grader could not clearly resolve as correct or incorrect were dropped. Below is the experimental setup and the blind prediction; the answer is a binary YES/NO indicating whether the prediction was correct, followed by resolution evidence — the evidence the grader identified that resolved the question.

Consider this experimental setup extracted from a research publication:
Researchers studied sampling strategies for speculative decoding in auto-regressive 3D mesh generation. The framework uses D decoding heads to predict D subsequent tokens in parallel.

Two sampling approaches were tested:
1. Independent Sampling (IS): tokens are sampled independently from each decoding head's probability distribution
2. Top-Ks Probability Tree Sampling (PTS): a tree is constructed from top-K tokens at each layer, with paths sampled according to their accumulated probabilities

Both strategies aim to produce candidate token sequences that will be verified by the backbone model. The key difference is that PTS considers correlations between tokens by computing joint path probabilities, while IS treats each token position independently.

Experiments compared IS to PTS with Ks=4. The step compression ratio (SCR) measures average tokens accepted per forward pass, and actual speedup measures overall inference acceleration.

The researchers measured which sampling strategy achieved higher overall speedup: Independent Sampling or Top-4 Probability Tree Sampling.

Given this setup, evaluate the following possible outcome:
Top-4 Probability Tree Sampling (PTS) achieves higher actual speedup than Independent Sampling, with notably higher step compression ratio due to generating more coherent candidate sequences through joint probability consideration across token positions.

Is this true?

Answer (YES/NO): NO